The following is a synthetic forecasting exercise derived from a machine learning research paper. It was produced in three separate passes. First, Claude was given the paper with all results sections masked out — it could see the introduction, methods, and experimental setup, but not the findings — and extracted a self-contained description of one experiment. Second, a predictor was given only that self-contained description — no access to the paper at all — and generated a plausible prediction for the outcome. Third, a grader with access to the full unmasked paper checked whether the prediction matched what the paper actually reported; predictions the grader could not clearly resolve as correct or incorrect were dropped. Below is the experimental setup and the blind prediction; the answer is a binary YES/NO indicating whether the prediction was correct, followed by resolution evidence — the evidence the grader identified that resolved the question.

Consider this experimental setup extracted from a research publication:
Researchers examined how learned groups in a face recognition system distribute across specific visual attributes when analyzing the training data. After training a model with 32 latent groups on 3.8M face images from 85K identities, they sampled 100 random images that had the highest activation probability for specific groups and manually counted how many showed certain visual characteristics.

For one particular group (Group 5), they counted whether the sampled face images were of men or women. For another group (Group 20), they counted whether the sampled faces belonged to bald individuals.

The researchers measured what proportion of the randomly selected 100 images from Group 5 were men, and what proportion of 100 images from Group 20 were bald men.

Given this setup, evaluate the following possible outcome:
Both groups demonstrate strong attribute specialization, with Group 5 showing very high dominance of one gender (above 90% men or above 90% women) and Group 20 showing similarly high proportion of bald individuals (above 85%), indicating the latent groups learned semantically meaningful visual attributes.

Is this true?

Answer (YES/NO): YES